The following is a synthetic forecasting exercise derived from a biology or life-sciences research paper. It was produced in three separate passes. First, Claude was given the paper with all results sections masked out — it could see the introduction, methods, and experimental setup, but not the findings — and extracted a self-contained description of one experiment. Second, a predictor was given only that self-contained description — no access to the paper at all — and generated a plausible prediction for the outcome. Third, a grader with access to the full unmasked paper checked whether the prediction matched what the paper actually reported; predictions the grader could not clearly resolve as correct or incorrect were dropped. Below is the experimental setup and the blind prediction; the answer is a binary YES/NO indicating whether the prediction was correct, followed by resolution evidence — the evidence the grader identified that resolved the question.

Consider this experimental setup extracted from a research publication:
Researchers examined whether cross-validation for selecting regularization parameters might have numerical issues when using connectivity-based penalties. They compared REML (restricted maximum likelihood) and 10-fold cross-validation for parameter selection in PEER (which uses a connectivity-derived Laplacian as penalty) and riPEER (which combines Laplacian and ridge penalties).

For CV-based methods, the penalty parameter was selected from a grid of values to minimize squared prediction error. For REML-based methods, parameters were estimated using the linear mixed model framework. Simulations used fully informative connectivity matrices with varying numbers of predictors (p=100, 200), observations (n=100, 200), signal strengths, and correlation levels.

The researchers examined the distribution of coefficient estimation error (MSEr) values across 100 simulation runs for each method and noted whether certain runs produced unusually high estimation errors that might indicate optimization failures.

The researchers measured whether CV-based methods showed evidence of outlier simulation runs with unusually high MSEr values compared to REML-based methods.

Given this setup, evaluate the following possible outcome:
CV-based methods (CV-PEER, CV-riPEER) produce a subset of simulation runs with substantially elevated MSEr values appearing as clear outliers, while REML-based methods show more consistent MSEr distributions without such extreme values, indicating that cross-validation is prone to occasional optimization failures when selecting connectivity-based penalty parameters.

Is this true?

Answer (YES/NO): YES